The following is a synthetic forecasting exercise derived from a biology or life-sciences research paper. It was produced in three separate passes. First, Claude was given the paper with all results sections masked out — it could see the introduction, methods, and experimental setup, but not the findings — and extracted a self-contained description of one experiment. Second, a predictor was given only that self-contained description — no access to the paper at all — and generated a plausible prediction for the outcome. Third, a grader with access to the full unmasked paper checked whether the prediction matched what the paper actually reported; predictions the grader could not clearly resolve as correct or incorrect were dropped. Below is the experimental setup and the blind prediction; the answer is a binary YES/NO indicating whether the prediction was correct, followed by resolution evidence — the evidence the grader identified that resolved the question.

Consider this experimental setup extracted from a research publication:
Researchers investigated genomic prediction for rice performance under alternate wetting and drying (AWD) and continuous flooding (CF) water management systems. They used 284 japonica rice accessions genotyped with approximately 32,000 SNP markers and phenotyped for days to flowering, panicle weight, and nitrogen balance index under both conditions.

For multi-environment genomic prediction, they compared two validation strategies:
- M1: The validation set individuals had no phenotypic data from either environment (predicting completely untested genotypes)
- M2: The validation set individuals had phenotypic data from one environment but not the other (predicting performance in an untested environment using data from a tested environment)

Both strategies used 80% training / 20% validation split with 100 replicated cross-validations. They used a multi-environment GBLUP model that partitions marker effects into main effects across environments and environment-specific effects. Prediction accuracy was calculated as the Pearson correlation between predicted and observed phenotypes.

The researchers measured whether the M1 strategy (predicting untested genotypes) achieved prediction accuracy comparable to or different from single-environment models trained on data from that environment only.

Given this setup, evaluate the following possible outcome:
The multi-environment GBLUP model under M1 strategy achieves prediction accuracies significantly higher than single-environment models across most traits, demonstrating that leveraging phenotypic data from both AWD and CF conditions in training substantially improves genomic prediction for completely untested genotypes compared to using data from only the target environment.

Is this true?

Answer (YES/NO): NO